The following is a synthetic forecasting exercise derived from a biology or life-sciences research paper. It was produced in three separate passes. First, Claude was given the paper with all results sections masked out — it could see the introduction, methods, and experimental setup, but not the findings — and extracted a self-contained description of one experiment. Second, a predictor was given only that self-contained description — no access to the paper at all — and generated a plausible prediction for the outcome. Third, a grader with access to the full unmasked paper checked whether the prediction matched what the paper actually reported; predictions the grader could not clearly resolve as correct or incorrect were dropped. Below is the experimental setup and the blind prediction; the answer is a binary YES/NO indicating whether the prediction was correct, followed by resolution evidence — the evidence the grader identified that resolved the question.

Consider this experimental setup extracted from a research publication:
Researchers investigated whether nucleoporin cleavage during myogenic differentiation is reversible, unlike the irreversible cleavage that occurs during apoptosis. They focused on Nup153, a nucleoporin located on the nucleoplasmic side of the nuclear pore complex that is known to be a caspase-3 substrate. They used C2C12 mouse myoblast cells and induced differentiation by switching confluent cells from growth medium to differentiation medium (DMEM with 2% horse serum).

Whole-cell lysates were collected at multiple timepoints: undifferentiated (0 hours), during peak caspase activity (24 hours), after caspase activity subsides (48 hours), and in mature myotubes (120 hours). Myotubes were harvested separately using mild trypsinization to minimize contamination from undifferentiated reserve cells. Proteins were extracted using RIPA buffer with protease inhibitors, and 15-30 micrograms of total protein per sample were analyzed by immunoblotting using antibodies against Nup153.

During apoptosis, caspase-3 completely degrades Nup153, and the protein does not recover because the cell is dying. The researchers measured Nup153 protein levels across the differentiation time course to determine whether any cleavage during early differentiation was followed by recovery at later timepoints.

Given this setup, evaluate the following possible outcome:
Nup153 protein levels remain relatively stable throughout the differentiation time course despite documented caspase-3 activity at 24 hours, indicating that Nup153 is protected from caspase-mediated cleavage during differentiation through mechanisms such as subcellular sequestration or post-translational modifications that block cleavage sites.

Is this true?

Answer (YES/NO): NO